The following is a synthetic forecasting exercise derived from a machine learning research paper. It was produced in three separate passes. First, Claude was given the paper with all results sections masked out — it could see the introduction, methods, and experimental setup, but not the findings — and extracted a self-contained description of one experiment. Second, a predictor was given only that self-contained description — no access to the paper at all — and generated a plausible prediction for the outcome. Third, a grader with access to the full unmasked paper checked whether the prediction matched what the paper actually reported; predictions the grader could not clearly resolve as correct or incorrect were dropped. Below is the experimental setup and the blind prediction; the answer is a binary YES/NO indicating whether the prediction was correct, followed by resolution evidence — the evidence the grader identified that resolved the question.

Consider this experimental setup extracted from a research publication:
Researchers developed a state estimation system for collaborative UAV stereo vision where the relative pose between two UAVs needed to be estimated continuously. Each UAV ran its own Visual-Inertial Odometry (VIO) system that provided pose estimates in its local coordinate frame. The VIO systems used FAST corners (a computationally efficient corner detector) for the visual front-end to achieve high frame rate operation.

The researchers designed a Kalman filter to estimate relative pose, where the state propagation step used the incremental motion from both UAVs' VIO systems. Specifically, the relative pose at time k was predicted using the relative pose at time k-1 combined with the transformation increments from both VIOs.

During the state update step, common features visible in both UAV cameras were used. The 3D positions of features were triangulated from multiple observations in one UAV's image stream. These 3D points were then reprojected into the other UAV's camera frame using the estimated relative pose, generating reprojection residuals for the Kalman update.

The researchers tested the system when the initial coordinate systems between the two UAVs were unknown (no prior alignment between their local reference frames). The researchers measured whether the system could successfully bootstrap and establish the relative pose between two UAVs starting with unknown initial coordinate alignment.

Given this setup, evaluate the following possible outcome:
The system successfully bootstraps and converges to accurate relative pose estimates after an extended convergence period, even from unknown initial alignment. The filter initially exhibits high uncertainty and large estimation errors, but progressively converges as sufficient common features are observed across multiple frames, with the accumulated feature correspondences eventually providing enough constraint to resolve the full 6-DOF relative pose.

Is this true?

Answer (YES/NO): NO